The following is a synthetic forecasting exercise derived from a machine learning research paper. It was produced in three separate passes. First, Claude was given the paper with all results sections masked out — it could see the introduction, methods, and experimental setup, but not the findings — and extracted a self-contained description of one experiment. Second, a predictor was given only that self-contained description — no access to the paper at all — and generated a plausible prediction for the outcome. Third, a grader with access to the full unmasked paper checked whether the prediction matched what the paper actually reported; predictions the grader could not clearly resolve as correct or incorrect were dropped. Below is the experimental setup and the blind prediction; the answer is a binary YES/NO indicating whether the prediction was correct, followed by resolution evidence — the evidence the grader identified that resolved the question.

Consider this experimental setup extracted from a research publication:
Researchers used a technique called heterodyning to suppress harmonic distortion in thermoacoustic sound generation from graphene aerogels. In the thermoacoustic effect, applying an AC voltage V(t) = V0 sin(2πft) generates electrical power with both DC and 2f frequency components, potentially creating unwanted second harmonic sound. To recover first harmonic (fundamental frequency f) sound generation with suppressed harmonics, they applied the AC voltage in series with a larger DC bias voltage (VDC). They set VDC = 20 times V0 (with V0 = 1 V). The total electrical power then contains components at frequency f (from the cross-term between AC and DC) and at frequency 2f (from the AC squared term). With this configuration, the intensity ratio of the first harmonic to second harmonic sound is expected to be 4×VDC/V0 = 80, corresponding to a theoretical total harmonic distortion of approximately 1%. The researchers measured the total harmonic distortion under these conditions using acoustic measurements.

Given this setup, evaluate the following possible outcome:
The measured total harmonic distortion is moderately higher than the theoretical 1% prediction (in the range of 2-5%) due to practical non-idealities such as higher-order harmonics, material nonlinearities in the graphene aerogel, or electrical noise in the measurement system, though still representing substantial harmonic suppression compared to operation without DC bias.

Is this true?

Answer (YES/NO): NO